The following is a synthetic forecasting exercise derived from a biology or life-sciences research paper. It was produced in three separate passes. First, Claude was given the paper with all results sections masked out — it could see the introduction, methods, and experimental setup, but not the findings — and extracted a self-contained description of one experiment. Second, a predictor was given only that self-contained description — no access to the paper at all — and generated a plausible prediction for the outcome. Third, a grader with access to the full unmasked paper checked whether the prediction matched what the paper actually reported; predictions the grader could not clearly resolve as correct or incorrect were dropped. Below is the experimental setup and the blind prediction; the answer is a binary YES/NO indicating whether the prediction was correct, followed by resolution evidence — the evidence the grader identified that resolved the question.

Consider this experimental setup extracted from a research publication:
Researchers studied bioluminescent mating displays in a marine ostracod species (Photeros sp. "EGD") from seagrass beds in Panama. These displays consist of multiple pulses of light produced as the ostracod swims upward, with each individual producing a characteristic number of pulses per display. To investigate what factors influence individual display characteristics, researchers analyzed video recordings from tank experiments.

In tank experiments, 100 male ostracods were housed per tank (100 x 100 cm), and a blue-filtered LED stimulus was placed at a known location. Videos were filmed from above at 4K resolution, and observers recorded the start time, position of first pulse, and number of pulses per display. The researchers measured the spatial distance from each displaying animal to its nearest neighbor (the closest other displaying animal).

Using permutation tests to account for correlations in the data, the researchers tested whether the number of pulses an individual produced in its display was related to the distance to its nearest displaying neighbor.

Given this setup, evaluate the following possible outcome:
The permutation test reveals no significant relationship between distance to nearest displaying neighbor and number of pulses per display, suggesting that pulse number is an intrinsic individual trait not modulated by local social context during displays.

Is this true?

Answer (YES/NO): NO